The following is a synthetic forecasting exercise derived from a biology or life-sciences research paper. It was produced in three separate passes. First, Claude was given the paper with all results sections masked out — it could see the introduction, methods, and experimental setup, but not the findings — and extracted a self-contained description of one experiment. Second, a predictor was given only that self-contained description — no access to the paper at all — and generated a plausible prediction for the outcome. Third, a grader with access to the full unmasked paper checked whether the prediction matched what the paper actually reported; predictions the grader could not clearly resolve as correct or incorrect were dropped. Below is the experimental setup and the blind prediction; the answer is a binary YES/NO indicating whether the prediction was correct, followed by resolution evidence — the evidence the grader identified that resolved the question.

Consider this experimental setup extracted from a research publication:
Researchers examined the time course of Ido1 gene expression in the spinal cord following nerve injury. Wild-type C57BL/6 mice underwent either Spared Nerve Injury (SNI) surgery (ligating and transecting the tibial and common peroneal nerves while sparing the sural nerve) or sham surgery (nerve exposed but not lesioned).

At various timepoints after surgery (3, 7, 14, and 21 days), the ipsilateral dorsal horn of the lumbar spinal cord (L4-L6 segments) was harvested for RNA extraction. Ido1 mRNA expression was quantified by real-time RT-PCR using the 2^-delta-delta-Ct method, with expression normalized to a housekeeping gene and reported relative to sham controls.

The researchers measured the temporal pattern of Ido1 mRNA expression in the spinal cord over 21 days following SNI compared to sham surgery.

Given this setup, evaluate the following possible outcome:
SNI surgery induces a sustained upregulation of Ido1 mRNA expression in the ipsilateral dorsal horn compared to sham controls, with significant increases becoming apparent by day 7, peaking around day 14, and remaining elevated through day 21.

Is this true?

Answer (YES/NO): YES